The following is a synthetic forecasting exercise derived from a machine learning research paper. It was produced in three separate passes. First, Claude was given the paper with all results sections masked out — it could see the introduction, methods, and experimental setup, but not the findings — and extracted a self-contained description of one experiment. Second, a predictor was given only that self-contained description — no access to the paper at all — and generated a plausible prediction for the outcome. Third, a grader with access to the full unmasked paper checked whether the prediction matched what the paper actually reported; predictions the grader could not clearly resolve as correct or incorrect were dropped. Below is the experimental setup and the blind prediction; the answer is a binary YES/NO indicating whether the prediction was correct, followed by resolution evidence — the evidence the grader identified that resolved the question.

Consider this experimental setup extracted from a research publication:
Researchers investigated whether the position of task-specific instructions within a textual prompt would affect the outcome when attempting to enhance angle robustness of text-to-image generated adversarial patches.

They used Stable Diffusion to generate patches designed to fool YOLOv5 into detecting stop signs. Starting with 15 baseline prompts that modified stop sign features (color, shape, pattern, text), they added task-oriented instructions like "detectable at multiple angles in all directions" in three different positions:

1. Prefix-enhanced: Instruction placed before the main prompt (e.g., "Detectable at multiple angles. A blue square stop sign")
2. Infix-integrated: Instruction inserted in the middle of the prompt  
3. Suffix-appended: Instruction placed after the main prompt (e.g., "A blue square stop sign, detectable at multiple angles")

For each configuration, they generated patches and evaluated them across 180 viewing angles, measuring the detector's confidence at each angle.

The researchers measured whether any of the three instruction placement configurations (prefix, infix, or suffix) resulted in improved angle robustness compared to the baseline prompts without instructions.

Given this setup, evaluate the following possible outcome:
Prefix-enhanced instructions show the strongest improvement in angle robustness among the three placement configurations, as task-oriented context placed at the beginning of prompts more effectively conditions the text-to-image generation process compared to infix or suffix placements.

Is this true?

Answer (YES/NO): NO